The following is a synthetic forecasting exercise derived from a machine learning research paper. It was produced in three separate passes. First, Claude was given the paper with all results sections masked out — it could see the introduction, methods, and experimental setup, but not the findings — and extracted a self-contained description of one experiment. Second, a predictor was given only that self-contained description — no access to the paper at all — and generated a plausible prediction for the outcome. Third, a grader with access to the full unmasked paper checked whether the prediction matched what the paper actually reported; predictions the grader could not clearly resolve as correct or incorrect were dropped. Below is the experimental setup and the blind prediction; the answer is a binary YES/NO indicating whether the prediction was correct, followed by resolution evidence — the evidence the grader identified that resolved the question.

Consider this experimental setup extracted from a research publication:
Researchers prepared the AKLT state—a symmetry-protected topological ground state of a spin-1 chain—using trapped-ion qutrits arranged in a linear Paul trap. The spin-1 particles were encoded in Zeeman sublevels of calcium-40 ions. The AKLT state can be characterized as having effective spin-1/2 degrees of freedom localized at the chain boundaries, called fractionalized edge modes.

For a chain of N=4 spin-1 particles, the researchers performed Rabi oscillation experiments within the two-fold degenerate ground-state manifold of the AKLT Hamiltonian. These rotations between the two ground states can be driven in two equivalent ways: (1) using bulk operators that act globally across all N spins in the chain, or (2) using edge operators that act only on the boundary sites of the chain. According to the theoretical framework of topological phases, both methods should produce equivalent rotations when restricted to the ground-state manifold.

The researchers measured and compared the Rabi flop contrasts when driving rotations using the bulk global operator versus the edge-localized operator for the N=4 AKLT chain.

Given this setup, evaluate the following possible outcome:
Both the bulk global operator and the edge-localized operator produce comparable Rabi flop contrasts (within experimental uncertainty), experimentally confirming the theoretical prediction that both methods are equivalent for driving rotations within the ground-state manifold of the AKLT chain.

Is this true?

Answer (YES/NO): YES